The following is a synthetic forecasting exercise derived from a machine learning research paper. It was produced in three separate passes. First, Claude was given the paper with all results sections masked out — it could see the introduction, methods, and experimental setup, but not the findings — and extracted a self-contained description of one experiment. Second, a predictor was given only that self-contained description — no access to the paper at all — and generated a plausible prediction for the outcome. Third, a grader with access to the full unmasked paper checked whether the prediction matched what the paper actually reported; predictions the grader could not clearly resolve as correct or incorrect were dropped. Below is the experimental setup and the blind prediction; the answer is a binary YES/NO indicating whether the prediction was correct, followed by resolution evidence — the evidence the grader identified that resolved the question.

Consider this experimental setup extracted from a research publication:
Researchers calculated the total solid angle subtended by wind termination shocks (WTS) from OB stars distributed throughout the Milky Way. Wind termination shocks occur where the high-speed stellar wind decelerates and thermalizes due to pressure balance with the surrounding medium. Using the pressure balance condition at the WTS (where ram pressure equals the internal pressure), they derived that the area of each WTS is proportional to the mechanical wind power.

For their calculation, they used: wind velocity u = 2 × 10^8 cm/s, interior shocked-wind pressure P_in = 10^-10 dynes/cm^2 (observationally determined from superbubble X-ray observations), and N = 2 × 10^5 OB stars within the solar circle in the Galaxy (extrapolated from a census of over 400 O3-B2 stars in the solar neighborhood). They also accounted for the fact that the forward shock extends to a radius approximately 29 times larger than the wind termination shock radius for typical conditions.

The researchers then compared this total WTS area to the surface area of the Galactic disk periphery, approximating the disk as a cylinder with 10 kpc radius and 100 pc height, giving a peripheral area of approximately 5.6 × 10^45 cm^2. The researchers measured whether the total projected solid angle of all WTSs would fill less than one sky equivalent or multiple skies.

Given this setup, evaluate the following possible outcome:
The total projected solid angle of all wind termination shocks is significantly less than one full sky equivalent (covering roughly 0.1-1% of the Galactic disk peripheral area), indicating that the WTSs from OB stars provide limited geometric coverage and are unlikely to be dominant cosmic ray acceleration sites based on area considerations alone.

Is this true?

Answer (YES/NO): NO